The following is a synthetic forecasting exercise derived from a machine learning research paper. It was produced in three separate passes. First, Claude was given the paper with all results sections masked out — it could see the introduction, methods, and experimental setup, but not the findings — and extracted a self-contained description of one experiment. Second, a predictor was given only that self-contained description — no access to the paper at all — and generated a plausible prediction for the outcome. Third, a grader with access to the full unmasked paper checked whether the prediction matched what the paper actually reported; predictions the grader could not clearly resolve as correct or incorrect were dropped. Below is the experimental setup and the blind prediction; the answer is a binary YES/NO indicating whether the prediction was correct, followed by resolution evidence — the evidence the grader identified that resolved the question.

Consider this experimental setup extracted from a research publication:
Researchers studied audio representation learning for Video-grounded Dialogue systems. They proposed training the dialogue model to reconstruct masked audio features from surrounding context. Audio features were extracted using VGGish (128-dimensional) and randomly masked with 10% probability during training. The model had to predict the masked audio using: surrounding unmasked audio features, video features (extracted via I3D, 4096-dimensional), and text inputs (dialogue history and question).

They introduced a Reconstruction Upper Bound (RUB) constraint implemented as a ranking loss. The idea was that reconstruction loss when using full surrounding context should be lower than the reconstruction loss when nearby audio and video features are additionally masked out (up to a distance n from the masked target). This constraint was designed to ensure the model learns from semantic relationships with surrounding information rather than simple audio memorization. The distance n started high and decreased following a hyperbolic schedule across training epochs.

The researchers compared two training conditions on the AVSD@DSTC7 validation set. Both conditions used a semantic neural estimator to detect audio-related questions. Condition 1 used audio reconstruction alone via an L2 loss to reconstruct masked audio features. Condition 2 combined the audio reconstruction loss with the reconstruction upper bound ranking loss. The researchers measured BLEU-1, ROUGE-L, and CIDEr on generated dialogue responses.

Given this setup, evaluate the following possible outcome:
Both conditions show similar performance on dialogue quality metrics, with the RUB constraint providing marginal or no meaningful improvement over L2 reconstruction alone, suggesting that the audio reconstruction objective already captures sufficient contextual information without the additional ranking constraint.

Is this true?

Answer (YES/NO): NO